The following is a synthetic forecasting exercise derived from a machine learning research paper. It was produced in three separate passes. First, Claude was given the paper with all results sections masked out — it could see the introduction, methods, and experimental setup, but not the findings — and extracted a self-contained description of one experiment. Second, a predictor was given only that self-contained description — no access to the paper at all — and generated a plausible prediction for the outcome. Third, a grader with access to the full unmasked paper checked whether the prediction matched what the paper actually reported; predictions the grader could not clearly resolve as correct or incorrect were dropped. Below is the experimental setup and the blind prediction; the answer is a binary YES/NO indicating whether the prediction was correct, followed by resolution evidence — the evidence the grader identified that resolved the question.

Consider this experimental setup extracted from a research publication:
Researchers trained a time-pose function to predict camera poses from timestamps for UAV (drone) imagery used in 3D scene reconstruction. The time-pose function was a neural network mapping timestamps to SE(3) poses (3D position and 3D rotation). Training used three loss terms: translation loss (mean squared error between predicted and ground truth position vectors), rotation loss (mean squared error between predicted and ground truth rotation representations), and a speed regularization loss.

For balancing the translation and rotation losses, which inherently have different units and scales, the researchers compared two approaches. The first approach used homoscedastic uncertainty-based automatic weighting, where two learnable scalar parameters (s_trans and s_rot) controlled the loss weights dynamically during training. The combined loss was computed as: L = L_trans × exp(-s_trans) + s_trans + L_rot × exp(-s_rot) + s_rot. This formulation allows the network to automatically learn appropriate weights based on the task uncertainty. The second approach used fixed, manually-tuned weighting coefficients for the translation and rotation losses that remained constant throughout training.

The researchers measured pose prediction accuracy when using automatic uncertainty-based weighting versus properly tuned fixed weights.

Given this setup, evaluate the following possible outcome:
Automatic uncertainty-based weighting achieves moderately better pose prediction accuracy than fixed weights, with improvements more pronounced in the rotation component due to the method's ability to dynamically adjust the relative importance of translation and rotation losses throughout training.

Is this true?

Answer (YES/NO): NO